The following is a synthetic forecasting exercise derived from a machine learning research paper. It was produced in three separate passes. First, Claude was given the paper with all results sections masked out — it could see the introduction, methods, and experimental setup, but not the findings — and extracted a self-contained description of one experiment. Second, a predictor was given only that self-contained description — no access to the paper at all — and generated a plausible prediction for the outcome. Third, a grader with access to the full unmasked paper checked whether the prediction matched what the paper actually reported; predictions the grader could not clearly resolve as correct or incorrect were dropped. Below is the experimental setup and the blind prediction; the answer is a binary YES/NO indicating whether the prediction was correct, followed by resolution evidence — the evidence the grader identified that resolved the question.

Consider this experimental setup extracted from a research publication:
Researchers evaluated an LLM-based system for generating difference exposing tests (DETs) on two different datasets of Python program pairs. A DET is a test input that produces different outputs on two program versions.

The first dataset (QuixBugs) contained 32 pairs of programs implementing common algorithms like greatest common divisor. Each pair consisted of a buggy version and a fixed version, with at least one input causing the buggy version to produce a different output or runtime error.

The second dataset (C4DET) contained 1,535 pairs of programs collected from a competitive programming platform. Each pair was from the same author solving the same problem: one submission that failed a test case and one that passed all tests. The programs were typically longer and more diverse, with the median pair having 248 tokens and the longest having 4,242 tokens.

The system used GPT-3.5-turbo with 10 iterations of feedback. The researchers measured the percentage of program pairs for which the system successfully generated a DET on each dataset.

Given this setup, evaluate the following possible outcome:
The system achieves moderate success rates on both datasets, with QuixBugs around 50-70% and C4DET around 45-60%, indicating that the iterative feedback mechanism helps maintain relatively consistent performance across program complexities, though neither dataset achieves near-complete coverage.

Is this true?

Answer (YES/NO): NO